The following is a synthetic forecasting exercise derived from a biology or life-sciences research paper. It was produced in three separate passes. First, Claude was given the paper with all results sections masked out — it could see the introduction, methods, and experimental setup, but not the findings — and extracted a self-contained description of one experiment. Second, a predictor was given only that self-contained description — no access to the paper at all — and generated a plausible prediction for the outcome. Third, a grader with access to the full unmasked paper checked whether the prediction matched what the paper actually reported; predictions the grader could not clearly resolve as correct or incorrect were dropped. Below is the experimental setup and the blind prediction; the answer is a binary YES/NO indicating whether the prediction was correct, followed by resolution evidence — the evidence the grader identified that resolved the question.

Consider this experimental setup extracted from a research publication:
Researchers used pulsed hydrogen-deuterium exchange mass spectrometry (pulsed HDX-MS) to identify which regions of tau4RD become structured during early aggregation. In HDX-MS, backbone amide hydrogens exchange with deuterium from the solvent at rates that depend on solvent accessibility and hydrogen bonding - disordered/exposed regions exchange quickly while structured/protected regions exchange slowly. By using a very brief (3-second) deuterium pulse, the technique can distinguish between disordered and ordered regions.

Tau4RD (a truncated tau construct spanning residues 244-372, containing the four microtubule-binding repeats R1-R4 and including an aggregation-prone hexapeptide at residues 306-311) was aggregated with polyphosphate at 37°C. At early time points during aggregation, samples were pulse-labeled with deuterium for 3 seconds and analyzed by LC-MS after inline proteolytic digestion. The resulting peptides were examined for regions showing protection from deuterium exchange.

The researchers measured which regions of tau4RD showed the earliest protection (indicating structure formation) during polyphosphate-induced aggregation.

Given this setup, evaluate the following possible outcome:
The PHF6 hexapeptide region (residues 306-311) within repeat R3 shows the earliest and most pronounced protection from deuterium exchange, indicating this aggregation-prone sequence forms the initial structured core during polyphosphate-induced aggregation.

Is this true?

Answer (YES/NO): NO